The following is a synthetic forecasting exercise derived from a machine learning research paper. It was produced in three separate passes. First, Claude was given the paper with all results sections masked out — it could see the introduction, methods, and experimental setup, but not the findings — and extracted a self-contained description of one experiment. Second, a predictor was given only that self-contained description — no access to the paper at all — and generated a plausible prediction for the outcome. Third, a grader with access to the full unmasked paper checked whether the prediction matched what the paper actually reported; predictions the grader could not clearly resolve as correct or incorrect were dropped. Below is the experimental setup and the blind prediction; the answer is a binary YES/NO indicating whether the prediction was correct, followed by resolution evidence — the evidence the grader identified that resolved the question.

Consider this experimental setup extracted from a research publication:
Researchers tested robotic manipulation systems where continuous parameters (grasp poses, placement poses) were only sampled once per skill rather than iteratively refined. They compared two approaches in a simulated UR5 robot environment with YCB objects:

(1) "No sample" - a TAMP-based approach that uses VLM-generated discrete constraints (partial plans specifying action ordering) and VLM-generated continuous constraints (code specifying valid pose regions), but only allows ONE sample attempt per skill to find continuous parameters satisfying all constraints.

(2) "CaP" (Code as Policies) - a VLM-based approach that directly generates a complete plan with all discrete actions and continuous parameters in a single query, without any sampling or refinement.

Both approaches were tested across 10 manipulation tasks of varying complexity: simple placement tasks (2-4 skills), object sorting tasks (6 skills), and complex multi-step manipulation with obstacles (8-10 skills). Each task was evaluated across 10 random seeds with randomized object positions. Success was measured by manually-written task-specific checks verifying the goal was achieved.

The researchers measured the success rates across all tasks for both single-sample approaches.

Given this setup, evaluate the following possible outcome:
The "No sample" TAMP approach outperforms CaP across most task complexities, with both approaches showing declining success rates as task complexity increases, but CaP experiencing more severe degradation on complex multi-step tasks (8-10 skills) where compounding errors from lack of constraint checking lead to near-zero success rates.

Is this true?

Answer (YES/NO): NO